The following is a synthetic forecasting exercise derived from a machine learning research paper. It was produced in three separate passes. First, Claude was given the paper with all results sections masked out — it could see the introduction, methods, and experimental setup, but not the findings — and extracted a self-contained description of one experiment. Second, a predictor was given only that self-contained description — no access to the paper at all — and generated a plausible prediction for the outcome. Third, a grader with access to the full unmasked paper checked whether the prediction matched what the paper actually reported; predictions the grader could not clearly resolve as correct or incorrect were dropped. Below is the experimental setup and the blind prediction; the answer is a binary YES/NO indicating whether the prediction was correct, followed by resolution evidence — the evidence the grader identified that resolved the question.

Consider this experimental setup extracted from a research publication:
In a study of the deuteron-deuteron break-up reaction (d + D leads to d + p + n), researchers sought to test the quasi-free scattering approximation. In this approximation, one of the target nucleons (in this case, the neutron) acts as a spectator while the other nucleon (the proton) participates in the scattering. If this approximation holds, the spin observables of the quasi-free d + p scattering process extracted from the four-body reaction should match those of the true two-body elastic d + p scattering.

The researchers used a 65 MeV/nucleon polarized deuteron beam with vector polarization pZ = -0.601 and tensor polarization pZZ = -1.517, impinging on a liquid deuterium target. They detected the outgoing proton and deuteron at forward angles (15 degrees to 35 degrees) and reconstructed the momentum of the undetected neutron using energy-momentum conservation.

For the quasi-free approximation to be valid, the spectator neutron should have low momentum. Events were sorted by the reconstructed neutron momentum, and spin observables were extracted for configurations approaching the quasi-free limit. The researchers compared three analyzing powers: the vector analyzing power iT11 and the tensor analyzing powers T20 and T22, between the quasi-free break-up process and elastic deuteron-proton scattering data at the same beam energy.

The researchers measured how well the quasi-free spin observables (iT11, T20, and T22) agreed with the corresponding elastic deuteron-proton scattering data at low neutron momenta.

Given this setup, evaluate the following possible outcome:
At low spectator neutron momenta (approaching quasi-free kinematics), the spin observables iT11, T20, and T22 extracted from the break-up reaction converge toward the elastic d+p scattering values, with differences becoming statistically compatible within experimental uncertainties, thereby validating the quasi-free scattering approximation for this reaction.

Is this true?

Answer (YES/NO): NO